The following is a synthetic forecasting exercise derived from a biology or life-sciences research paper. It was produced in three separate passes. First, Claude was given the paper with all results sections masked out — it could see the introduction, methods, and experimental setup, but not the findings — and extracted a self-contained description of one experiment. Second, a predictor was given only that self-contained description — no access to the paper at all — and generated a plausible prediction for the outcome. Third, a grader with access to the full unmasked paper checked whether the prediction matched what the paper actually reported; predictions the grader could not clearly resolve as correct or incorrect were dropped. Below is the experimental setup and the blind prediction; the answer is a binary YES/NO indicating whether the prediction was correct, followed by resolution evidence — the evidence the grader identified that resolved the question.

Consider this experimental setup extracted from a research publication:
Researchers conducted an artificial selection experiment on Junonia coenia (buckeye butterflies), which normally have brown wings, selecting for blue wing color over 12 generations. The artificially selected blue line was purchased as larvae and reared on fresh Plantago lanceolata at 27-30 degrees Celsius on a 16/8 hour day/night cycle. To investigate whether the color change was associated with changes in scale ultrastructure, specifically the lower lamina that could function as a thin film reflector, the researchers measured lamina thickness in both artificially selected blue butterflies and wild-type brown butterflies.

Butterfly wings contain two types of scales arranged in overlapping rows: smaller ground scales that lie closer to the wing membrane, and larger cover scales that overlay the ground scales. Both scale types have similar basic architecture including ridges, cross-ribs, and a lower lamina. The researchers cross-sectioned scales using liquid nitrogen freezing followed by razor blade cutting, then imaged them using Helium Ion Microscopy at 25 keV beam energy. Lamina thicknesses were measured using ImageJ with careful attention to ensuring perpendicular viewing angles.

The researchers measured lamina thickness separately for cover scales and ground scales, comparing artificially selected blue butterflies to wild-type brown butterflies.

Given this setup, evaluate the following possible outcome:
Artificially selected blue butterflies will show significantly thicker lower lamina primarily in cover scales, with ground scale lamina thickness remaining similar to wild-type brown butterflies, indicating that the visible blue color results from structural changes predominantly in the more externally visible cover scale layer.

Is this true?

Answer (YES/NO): NO